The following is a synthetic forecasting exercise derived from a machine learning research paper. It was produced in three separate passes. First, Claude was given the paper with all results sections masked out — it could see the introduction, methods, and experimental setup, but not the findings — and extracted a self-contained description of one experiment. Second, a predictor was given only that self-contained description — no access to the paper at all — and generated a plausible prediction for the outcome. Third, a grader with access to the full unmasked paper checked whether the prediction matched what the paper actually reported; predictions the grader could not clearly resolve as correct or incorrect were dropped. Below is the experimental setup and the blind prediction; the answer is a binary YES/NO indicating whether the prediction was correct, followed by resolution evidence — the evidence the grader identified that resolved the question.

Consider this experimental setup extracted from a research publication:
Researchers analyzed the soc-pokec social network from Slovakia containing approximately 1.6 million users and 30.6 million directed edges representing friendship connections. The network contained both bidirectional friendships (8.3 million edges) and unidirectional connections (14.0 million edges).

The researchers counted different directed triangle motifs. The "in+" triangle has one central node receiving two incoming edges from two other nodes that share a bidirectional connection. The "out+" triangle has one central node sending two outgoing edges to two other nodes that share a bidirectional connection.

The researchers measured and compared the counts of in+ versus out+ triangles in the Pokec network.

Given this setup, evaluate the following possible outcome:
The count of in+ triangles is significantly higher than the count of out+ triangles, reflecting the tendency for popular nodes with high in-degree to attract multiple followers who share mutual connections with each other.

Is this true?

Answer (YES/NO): NO